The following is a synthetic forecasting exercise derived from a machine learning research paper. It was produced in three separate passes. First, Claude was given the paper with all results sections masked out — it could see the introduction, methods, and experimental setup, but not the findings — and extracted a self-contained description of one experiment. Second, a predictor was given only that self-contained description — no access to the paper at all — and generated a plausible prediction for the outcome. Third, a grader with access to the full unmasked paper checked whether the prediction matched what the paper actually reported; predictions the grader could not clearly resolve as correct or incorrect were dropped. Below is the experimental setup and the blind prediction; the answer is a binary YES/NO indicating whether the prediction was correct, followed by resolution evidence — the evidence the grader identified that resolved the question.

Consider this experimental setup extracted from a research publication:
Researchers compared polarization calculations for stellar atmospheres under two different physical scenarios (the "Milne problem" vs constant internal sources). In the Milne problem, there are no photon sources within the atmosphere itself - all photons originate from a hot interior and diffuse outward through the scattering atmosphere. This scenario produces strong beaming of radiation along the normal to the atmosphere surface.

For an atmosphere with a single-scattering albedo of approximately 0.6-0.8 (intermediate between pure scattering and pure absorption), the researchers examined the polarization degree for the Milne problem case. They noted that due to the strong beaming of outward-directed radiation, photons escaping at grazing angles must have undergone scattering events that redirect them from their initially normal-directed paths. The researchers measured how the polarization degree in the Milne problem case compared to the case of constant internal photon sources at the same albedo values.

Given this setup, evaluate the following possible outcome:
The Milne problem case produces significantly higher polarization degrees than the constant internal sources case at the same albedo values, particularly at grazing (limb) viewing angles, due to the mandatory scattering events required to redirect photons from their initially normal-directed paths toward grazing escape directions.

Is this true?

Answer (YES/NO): YES